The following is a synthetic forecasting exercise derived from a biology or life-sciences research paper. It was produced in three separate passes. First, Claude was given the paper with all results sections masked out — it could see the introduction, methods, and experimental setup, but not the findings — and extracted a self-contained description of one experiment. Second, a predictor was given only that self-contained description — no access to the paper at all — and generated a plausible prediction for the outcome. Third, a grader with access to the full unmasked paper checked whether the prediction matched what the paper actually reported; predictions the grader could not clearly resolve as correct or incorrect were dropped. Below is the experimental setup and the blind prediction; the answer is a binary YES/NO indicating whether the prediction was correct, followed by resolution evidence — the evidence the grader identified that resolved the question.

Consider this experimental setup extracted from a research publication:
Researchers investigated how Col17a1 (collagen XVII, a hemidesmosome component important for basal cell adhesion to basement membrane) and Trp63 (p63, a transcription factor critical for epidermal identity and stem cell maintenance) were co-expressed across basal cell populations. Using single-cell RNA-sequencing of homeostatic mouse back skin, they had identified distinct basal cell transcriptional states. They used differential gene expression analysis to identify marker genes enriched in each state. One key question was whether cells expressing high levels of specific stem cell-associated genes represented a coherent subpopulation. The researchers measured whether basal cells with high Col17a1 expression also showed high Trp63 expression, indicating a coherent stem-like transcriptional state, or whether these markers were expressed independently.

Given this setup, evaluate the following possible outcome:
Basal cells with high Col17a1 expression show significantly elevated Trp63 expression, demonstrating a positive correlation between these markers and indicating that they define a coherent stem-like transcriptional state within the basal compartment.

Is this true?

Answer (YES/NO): YES